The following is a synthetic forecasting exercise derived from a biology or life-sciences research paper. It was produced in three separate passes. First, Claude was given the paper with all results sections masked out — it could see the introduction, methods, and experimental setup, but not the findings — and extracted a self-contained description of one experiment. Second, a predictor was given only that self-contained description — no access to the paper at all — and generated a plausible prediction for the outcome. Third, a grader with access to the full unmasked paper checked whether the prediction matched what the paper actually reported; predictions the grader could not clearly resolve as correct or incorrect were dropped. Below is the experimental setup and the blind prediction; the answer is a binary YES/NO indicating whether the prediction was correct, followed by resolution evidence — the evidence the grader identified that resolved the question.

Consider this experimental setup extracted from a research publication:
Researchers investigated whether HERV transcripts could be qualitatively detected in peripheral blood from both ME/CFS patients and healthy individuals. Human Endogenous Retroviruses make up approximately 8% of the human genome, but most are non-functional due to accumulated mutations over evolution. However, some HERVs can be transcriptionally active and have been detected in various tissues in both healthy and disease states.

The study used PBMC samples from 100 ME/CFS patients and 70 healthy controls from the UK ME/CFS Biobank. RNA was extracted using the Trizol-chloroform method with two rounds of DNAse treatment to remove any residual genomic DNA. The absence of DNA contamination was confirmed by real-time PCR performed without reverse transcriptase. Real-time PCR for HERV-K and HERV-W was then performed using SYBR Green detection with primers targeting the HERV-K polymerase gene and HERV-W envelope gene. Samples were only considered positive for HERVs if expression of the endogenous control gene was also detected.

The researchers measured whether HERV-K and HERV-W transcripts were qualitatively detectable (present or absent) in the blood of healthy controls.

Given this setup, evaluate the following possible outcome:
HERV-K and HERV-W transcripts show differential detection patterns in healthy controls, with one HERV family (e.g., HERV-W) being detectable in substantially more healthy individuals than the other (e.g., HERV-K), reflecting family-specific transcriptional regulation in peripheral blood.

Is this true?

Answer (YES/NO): NO